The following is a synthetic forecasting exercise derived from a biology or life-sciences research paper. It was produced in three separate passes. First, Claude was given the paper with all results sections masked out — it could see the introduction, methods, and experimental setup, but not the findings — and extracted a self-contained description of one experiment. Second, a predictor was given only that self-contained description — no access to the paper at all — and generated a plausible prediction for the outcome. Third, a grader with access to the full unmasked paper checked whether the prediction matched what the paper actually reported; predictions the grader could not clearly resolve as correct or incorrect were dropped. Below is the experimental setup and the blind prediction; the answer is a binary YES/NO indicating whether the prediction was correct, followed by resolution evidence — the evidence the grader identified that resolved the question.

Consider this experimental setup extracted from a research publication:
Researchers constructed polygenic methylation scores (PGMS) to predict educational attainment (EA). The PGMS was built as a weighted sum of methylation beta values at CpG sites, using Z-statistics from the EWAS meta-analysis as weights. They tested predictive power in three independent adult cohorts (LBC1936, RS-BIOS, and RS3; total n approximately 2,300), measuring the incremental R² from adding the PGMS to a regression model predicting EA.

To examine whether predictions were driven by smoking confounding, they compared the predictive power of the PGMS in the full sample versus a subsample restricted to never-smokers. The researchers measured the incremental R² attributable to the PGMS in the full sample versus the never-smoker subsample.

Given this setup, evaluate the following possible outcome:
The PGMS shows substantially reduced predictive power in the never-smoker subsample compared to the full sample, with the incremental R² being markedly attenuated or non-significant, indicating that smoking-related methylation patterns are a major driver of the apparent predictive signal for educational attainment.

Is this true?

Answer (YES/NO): YES